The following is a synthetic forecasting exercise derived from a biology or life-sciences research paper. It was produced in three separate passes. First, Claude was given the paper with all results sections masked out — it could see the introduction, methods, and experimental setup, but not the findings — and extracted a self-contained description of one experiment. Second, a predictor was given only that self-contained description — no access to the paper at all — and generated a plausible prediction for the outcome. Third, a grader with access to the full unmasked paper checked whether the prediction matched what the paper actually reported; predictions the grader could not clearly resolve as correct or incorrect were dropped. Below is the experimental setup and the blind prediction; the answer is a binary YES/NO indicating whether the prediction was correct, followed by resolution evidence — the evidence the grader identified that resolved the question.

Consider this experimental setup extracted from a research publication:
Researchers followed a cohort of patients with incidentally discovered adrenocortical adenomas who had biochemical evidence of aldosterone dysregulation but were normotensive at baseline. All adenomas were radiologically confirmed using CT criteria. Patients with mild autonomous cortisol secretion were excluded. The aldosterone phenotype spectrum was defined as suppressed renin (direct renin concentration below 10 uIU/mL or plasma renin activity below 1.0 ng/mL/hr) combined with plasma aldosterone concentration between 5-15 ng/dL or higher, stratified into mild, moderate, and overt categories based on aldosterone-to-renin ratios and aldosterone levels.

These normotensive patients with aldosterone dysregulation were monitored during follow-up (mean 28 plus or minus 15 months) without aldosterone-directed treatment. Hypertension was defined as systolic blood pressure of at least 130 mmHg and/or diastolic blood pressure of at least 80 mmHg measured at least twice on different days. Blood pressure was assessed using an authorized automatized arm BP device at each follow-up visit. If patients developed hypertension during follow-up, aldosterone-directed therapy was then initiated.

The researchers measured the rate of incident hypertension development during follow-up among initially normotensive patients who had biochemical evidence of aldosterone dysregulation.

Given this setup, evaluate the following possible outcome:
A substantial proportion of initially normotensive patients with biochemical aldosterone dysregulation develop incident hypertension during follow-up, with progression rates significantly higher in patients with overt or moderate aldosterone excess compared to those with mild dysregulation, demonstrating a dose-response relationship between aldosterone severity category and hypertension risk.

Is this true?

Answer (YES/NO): NO